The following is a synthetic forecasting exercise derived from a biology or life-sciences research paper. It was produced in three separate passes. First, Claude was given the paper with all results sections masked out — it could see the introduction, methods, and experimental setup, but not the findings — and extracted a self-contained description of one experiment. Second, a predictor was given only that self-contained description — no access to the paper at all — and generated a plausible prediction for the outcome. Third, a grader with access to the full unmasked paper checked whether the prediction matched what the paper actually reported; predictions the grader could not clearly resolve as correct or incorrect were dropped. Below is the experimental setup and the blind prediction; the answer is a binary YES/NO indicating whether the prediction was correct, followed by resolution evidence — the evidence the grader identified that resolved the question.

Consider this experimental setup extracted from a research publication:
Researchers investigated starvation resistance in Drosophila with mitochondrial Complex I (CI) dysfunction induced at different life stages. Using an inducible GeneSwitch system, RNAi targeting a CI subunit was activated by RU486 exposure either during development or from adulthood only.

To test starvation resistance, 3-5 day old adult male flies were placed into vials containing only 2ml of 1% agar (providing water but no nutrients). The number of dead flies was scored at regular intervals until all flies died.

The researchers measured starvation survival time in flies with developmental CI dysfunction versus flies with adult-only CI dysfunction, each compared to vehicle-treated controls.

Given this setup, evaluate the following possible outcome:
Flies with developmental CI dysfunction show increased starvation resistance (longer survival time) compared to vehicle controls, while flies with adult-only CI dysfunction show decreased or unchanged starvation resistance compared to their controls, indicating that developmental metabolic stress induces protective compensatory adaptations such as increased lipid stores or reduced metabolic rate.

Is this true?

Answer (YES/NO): NO